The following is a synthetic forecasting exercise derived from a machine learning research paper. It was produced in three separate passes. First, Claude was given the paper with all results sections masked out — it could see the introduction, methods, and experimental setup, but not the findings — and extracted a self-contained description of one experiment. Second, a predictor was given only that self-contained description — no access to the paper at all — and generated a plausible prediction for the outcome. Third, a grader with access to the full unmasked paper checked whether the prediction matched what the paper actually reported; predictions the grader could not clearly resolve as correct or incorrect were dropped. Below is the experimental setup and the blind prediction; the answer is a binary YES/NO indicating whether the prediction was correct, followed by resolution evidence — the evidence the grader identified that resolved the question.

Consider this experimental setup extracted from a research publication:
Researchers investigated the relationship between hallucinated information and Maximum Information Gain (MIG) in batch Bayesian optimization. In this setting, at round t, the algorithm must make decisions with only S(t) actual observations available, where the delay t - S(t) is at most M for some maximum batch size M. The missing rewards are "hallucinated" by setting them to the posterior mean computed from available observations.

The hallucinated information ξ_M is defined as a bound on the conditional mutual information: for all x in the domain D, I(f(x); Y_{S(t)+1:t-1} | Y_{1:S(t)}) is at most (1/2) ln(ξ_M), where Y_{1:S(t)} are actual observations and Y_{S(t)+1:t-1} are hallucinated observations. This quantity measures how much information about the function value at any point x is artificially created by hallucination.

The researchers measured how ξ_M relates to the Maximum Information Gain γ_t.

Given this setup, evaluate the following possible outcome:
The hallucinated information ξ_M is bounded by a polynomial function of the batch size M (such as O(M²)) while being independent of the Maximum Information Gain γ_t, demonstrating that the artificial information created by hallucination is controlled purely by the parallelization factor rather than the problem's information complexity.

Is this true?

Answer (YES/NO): NO